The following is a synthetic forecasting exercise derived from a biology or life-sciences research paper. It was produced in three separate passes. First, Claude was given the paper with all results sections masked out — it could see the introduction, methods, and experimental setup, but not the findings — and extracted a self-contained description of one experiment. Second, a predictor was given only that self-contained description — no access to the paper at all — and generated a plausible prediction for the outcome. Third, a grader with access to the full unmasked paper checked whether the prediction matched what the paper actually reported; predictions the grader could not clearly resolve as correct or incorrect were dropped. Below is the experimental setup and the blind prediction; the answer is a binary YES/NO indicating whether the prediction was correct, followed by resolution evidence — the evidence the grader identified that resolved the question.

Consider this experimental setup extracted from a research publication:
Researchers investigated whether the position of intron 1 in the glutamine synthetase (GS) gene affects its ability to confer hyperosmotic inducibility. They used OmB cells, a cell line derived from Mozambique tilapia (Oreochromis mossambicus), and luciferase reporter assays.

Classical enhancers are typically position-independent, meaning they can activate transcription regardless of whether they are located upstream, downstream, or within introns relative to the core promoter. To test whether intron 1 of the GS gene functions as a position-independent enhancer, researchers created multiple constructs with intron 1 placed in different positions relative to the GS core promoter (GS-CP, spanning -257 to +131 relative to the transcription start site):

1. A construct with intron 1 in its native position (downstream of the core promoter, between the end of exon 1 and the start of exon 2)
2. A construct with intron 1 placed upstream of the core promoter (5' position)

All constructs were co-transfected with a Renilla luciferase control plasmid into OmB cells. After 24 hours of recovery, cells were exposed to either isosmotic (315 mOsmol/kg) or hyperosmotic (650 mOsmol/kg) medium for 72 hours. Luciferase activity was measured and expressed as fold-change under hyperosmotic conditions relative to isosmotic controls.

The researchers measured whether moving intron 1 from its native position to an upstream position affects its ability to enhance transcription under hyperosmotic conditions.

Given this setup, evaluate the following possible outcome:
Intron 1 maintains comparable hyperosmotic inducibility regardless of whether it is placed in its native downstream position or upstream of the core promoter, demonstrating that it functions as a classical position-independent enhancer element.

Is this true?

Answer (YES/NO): NO